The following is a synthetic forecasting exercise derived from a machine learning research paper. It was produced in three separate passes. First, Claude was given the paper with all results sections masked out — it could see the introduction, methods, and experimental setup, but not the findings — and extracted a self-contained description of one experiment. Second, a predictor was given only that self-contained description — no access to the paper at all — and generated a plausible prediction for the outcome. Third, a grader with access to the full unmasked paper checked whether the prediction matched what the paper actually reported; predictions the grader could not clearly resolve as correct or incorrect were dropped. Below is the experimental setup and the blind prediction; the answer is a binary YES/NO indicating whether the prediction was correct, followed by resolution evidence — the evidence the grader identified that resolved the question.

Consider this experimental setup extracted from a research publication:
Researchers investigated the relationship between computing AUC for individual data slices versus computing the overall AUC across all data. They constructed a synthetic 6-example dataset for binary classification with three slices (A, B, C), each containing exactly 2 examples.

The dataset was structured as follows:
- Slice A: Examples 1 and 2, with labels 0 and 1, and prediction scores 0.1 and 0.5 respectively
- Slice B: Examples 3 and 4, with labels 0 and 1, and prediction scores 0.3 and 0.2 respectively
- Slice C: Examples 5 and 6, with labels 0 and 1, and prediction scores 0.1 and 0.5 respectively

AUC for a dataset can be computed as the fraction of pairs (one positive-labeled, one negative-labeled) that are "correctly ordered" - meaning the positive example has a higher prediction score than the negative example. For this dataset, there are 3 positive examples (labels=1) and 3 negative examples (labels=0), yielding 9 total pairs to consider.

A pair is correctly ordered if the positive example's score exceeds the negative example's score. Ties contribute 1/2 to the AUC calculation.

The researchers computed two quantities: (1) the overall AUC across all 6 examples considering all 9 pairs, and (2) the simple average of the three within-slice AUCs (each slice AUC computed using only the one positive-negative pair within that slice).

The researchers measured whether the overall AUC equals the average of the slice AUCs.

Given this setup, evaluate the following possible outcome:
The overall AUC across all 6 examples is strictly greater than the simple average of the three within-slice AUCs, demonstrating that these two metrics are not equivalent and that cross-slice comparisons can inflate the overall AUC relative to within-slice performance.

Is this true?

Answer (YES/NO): YES